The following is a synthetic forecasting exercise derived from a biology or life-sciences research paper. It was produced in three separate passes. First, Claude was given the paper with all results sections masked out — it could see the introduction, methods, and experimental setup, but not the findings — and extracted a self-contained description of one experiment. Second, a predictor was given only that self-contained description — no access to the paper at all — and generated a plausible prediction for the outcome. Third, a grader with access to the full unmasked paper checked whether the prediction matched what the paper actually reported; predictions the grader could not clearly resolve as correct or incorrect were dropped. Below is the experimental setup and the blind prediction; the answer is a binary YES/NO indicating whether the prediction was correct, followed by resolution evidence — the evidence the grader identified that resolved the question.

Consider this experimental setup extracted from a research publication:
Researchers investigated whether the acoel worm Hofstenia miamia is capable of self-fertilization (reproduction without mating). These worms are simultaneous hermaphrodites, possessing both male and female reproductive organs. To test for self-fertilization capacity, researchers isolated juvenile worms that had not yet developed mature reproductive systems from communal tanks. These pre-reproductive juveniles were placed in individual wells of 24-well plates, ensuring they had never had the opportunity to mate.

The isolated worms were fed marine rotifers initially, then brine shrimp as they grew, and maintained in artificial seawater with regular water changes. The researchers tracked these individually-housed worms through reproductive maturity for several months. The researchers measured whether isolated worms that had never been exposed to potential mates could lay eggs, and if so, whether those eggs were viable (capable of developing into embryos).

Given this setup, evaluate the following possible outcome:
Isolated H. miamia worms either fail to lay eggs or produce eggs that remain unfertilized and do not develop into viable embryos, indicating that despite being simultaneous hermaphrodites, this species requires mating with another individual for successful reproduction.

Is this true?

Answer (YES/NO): NO